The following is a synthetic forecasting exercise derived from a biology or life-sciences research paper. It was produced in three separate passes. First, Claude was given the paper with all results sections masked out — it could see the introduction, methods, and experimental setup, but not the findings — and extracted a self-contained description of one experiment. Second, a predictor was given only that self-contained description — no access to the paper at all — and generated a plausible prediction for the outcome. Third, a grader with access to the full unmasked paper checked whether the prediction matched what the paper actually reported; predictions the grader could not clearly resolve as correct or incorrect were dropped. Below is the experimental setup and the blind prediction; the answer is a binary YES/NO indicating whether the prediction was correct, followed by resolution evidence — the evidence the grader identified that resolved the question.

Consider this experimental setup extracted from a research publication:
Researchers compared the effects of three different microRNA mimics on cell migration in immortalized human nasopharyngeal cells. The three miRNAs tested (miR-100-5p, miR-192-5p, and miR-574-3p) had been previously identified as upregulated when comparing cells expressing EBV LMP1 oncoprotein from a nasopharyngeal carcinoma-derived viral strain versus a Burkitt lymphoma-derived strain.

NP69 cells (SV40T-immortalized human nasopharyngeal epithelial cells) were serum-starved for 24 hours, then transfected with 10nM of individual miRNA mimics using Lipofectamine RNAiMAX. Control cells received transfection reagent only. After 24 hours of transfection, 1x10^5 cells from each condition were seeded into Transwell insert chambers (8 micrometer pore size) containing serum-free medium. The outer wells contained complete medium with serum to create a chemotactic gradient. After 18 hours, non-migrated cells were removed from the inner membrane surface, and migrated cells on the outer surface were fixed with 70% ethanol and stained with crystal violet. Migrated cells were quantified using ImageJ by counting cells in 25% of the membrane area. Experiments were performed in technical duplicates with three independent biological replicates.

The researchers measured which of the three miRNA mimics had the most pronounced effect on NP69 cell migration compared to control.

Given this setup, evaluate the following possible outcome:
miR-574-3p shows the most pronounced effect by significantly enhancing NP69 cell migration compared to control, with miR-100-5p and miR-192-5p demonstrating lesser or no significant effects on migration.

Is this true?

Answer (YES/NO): NO